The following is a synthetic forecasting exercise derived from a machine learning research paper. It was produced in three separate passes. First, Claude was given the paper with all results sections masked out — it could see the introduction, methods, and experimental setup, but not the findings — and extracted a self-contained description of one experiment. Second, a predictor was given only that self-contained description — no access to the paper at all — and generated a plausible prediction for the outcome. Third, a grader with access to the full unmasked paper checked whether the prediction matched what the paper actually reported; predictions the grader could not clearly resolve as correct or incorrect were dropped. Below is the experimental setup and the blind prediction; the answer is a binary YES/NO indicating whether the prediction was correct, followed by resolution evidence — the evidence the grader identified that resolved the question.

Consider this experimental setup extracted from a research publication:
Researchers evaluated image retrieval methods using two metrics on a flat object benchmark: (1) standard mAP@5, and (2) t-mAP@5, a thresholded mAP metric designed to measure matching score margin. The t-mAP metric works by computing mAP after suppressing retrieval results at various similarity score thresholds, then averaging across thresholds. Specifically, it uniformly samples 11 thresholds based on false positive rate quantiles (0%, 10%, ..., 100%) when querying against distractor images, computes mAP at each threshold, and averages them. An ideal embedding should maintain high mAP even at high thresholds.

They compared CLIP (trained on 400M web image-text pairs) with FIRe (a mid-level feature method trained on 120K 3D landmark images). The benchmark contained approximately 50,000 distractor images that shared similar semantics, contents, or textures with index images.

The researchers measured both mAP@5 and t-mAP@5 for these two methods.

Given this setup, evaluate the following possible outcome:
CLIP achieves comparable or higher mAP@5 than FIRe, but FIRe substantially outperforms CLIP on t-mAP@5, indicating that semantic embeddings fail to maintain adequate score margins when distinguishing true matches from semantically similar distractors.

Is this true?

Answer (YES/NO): YES